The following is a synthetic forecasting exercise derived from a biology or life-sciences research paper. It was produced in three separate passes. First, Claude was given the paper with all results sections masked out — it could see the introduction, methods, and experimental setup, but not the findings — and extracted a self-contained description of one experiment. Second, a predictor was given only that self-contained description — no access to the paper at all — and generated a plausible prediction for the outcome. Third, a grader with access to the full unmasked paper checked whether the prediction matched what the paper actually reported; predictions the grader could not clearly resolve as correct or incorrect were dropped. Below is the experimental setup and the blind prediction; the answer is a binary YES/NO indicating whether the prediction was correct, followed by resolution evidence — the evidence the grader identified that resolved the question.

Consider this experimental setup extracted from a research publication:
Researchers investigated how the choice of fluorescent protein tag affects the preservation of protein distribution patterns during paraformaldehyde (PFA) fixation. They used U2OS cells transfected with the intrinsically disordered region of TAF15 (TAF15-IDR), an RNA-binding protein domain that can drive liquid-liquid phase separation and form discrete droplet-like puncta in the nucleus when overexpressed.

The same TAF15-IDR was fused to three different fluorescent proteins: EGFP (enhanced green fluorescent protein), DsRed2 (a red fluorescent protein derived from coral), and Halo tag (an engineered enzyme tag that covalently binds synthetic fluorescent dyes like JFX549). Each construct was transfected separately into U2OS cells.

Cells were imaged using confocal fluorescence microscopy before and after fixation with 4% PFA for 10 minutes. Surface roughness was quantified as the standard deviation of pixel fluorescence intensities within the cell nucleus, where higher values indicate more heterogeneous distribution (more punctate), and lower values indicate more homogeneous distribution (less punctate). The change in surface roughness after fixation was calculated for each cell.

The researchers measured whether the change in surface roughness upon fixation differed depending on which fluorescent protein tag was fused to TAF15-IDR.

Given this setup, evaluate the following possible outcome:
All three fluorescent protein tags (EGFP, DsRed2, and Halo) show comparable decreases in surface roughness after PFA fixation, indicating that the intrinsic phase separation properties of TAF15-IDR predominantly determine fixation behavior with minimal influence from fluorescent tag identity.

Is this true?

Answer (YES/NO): NO